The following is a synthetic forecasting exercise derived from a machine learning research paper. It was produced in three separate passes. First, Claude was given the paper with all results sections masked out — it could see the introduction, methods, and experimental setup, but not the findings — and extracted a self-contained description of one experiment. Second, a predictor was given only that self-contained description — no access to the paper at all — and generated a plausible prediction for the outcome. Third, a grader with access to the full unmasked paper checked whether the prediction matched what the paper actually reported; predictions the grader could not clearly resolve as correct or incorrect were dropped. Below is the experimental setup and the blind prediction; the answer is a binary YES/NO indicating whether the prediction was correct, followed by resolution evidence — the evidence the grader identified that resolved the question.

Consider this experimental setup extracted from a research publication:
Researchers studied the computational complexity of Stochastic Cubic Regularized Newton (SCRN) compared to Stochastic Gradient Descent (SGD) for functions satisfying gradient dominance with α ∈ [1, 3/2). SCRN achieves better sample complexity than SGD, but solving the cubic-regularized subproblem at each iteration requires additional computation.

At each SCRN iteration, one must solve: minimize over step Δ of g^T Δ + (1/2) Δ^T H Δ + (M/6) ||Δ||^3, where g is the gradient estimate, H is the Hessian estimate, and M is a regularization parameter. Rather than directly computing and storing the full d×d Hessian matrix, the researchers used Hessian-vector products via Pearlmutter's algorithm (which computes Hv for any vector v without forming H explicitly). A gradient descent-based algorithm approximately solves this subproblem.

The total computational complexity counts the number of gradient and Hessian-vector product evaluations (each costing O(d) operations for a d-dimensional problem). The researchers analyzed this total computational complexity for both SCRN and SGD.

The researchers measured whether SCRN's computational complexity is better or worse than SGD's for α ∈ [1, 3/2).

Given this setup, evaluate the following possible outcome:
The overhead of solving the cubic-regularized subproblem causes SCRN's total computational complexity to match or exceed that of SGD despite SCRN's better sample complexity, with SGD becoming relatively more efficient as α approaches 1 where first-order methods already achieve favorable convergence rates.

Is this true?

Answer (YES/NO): YES